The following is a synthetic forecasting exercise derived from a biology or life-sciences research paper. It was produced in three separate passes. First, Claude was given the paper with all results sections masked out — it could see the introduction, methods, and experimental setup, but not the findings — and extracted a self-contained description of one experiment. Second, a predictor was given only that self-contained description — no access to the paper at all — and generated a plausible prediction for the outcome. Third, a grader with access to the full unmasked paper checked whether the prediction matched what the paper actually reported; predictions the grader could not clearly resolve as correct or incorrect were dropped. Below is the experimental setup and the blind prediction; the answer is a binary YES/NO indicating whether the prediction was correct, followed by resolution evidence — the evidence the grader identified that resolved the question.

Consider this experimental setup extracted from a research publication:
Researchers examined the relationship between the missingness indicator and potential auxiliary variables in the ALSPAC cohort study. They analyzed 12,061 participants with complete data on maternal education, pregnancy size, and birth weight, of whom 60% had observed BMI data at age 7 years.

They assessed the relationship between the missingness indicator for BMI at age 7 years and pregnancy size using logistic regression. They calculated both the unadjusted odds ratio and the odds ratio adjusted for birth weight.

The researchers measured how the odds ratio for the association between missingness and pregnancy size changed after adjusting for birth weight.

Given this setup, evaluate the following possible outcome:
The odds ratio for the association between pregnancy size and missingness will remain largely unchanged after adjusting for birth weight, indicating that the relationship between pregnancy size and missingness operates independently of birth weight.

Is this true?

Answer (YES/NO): NO